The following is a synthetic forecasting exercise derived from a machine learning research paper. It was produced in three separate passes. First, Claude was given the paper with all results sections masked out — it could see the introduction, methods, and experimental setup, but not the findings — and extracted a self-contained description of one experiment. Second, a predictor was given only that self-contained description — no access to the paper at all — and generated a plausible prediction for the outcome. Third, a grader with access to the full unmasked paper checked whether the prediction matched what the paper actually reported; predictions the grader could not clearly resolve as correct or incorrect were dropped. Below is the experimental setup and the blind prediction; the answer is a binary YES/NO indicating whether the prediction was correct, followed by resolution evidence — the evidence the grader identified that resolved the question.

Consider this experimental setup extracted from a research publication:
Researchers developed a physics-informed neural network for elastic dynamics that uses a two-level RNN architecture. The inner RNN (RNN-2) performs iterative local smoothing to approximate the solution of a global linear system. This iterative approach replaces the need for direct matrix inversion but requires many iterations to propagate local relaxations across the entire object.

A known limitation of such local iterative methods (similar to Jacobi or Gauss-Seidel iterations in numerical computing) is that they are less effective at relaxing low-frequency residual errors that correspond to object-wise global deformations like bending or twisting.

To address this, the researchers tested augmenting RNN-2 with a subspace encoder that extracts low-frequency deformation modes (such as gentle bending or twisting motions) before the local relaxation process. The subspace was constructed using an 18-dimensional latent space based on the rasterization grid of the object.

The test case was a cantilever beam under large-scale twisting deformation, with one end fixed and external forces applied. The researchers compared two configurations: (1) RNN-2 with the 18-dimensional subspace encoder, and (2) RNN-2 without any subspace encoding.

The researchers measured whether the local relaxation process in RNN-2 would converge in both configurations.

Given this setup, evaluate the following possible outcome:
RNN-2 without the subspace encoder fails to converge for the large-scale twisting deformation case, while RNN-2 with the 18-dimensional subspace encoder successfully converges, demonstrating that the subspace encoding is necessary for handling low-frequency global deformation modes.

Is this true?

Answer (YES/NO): YES